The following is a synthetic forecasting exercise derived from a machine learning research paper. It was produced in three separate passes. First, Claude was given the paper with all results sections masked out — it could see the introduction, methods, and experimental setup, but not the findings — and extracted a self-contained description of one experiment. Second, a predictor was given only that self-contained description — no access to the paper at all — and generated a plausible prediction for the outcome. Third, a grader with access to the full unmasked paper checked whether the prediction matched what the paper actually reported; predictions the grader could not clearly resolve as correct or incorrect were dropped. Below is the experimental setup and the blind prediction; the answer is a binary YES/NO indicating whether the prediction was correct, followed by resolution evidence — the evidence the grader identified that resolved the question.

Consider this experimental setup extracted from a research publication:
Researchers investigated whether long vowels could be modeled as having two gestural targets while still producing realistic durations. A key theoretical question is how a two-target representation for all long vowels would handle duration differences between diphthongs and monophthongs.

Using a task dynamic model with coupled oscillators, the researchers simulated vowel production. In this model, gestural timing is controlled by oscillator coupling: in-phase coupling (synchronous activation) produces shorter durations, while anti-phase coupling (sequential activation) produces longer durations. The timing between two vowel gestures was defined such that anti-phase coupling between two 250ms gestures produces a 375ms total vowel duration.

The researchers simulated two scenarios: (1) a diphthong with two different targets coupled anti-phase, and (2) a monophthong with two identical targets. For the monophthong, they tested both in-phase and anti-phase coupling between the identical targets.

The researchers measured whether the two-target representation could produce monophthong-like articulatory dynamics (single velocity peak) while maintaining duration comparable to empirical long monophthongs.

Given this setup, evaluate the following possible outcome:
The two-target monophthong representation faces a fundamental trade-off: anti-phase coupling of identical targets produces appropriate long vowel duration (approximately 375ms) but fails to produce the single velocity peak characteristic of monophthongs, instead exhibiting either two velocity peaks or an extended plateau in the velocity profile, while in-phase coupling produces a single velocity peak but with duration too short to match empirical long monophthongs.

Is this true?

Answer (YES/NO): NO